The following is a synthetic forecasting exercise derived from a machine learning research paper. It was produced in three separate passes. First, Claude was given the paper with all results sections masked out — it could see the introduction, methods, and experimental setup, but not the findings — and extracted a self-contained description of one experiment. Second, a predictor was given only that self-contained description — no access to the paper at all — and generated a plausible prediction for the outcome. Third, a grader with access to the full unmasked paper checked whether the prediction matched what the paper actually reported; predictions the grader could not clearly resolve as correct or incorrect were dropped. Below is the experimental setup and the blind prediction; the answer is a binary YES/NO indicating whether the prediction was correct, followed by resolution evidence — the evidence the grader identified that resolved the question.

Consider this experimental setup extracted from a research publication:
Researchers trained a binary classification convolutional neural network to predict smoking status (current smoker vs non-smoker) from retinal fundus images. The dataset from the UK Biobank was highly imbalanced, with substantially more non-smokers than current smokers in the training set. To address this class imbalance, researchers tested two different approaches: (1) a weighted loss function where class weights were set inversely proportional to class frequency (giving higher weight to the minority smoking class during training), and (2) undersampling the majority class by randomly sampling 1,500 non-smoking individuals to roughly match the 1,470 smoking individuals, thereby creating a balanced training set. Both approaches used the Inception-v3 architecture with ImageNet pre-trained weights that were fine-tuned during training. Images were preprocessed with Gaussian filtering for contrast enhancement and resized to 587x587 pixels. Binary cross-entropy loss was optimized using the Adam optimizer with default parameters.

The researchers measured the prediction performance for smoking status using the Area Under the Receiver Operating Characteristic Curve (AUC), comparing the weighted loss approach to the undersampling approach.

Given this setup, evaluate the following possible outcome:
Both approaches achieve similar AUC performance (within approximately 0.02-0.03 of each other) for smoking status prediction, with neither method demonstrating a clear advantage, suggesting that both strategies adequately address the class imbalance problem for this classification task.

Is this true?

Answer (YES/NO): NO